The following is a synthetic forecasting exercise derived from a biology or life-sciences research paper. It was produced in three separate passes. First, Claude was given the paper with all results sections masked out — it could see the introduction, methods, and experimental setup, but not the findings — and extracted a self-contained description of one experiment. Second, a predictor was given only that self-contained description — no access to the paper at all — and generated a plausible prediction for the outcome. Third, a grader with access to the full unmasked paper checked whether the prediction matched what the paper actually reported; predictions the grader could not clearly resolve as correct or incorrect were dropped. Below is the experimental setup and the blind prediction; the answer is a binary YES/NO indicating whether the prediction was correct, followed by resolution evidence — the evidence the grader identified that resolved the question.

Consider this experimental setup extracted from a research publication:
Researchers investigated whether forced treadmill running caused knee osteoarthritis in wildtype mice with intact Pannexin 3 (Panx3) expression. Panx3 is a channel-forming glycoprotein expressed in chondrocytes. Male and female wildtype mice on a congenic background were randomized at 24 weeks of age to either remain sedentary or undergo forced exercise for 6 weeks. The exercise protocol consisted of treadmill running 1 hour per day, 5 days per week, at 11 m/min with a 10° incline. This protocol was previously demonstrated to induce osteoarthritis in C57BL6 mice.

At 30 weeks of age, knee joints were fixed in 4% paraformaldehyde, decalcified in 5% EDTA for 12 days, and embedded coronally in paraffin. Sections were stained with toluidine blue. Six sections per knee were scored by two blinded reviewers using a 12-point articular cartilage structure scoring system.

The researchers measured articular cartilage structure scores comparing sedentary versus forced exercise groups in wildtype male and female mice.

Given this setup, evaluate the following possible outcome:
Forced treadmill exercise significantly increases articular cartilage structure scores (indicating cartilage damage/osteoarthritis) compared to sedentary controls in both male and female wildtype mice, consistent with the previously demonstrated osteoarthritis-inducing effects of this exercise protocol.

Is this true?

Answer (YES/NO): NO